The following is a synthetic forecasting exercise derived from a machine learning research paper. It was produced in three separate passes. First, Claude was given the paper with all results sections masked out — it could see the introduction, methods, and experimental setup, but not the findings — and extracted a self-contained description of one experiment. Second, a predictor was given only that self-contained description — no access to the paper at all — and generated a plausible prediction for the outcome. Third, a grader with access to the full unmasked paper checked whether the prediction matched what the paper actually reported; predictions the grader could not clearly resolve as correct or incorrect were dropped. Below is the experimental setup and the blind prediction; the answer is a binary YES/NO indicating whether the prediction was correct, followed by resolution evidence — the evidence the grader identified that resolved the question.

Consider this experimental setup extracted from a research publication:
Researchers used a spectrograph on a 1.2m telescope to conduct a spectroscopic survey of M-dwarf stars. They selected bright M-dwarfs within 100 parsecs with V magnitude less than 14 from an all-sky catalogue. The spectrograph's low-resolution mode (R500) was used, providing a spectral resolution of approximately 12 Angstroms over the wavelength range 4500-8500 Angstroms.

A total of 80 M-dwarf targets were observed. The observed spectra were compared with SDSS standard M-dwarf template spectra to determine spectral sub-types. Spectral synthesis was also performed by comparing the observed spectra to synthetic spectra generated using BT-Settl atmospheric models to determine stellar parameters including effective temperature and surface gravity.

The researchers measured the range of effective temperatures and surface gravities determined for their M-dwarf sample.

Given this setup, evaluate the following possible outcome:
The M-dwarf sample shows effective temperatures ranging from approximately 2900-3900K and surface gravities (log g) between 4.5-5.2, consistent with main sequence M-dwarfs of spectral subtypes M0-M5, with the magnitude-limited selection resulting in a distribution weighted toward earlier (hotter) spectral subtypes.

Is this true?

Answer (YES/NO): NO